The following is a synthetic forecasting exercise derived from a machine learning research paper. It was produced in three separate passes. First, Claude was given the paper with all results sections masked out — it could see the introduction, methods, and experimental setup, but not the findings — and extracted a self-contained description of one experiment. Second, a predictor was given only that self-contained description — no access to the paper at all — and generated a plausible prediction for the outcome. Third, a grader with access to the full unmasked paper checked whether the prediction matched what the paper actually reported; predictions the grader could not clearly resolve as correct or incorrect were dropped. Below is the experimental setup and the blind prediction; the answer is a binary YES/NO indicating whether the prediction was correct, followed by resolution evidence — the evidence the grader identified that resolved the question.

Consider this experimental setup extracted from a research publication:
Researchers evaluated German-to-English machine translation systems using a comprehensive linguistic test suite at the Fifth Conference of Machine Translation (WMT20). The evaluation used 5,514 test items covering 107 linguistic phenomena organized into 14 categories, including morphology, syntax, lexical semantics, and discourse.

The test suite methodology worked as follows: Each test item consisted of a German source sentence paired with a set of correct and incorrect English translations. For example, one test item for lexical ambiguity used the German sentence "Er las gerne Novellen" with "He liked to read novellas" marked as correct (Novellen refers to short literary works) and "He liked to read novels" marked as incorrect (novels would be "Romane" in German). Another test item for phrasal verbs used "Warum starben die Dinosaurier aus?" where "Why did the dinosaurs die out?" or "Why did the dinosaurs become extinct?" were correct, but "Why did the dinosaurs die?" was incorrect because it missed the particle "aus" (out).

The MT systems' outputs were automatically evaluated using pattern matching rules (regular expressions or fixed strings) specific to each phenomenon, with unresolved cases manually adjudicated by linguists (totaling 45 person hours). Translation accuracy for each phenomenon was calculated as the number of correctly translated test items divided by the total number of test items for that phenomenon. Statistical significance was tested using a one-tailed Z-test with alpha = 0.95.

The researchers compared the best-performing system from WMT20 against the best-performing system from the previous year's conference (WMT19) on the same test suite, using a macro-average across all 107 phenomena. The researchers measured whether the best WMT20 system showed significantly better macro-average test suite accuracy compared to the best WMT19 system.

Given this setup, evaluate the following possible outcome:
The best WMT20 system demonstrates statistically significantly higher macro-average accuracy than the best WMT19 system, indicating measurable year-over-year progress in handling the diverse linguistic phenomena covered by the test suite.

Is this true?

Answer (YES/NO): NO